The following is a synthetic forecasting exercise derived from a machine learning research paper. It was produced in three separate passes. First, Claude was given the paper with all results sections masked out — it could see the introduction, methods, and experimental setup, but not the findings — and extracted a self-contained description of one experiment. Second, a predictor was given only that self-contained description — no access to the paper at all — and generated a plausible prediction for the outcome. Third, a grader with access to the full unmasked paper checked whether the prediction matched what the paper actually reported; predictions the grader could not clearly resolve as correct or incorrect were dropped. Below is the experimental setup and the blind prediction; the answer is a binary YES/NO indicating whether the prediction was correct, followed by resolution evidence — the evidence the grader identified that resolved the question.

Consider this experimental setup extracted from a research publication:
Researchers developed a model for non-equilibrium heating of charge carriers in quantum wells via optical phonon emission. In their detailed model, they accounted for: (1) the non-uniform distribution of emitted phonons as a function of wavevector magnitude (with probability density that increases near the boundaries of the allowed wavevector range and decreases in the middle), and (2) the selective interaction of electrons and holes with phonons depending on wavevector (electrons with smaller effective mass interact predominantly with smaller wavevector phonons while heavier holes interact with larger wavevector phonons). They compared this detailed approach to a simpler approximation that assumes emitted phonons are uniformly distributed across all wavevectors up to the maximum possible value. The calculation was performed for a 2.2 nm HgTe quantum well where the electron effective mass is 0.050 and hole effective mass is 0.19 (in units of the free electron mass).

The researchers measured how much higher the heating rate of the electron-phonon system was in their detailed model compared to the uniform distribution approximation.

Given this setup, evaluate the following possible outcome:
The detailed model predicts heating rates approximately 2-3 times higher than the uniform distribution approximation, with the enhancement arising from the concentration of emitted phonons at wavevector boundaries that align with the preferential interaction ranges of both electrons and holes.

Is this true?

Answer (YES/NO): NO